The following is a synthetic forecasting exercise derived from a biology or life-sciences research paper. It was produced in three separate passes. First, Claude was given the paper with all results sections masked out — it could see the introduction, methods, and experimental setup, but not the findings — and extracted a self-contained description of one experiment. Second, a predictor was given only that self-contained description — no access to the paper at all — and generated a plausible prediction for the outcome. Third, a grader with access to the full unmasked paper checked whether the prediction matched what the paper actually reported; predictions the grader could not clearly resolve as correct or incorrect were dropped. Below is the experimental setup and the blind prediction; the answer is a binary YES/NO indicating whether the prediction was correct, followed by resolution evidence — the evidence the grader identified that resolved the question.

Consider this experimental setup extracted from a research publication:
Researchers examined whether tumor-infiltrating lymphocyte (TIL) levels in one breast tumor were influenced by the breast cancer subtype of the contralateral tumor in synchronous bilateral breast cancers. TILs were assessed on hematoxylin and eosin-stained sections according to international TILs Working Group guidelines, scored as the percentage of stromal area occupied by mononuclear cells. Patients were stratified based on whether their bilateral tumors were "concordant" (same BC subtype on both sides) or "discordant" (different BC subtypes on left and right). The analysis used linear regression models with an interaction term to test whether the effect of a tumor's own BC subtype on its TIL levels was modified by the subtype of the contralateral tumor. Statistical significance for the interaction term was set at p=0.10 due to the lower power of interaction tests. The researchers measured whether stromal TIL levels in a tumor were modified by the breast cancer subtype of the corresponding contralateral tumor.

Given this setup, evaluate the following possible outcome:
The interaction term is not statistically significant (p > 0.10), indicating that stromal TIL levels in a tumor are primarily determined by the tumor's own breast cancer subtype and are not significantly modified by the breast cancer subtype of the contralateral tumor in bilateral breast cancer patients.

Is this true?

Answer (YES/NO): NO